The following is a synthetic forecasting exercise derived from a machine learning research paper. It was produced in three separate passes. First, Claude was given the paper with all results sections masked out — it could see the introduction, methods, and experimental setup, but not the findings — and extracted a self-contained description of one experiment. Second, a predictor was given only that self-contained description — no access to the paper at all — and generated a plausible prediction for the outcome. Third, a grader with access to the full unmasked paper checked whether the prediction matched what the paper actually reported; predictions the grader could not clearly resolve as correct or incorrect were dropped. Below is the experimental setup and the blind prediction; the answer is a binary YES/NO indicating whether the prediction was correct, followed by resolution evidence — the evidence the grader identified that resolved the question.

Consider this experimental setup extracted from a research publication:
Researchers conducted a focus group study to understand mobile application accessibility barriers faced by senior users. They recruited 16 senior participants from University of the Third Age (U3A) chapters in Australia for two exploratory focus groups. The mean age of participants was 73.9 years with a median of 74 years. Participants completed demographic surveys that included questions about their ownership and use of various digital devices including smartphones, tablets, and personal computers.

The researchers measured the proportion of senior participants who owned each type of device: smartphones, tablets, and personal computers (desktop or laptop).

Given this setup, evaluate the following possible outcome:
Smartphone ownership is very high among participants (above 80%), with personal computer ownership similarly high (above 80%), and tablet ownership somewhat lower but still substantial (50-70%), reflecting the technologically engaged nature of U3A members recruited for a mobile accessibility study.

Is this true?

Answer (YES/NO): NO